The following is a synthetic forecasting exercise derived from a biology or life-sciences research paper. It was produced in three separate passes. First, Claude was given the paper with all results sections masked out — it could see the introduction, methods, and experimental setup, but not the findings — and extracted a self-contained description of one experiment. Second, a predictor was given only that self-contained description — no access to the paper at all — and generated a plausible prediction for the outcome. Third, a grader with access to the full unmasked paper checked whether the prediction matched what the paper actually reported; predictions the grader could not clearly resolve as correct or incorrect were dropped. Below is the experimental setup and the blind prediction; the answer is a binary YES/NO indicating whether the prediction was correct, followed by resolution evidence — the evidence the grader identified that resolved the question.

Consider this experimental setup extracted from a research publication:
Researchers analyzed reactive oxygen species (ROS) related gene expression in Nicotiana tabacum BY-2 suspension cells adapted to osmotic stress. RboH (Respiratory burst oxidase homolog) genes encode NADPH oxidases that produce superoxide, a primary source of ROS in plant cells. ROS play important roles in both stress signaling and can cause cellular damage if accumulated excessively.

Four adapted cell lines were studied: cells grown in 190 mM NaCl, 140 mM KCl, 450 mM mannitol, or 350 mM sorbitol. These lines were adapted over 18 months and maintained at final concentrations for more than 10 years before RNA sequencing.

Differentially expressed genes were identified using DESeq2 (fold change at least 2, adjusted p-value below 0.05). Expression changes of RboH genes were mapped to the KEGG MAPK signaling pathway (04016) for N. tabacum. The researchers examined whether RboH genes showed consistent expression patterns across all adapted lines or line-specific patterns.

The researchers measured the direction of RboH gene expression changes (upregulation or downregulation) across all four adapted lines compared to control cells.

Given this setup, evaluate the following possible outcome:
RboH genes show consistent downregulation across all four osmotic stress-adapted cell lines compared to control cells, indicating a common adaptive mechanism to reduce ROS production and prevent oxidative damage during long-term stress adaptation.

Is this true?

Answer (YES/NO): YES